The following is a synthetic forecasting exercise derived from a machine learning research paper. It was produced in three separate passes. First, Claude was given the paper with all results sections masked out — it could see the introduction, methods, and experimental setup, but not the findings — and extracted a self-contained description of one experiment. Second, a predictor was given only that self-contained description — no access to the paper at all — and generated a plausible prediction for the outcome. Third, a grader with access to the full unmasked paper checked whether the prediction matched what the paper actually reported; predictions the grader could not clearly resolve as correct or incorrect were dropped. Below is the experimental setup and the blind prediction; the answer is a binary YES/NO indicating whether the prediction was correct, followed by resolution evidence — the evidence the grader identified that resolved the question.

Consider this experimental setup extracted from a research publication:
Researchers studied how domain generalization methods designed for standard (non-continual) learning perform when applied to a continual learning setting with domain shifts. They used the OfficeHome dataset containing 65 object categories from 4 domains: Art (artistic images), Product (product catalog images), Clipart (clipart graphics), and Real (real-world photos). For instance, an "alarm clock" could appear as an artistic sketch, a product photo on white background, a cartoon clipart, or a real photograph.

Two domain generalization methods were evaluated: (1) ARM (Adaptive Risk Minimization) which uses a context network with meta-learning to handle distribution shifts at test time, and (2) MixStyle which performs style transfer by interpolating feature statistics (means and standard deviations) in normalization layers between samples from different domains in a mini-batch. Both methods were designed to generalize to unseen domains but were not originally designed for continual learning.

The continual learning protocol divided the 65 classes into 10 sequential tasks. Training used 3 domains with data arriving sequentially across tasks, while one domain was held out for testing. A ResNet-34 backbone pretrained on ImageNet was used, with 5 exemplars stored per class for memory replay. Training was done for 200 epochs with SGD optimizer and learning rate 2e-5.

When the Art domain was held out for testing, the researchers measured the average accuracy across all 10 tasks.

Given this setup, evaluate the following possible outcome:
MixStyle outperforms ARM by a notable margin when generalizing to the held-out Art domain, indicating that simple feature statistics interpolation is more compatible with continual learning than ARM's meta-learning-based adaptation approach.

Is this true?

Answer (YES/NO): YES